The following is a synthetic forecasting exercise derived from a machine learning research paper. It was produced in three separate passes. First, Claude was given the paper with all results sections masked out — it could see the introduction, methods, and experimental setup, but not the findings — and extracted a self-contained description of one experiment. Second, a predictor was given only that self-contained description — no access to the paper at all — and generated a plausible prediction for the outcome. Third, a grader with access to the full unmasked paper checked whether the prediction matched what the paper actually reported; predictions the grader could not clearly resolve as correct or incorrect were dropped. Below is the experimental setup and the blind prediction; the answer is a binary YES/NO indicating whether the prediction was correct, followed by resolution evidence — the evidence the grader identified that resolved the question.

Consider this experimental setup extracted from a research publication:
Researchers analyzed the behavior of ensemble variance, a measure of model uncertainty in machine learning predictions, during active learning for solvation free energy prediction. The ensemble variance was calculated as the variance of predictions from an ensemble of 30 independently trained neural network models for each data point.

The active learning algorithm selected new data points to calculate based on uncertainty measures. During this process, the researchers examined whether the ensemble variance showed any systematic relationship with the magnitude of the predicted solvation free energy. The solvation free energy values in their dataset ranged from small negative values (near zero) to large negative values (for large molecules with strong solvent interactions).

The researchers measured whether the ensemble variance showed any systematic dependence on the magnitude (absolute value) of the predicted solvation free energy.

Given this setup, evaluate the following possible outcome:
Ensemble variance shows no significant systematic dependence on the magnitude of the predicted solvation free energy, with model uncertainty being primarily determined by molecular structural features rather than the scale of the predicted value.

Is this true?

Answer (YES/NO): NO